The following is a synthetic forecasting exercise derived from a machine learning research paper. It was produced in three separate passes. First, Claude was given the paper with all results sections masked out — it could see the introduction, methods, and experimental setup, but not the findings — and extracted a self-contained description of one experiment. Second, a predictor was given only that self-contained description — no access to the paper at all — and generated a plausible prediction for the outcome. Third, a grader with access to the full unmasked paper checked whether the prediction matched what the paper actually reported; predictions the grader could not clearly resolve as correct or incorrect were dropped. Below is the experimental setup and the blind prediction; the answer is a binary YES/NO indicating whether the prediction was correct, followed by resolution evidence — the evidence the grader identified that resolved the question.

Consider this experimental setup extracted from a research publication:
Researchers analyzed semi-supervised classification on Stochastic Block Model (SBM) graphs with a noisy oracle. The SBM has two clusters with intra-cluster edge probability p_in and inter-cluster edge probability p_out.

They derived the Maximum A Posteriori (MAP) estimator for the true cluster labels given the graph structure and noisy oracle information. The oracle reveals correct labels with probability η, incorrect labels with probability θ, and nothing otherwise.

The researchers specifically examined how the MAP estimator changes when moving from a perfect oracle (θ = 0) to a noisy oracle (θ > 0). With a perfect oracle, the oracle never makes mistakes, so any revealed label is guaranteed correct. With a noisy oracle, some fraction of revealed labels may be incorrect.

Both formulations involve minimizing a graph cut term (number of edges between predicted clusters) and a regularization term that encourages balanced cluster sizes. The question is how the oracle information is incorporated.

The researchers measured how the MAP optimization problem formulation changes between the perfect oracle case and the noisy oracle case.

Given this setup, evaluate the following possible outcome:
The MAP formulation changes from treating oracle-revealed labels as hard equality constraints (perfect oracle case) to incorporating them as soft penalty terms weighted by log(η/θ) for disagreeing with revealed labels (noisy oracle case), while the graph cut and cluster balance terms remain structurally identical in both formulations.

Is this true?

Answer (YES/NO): YES